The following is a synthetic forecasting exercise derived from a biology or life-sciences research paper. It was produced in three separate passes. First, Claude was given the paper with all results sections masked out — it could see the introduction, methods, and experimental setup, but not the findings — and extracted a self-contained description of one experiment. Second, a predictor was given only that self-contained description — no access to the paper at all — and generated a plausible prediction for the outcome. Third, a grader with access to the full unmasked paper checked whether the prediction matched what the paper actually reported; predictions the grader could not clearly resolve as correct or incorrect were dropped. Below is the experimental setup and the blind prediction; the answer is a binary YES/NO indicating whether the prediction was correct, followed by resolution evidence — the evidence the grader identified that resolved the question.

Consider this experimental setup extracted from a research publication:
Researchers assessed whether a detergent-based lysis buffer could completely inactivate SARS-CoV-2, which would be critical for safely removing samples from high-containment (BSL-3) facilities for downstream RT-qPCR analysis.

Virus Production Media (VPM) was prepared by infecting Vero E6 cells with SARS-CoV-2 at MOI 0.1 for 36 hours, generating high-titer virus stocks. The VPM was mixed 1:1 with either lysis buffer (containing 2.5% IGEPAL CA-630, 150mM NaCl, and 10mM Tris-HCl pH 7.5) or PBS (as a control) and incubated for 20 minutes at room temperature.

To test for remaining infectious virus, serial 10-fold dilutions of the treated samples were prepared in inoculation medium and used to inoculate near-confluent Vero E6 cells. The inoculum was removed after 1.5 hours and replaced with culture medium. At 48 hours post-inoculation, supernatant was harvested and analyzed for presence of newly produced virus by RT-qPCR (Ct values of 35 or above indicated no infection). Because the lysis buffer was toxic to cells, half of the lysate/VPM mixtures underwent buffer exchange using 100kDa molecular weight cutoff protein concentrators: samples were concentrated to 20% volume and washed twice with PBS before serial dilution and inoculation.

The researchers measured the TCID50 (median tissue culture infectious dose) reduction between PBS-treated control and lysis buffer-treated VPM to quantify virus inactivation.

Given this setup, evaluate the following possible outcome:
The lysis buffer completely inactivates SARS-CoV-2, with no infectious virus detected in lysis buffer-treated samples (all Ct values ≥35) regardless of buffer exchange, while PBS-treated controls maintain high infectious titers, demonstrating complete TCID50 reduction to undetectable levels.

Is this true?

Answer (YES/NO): YES